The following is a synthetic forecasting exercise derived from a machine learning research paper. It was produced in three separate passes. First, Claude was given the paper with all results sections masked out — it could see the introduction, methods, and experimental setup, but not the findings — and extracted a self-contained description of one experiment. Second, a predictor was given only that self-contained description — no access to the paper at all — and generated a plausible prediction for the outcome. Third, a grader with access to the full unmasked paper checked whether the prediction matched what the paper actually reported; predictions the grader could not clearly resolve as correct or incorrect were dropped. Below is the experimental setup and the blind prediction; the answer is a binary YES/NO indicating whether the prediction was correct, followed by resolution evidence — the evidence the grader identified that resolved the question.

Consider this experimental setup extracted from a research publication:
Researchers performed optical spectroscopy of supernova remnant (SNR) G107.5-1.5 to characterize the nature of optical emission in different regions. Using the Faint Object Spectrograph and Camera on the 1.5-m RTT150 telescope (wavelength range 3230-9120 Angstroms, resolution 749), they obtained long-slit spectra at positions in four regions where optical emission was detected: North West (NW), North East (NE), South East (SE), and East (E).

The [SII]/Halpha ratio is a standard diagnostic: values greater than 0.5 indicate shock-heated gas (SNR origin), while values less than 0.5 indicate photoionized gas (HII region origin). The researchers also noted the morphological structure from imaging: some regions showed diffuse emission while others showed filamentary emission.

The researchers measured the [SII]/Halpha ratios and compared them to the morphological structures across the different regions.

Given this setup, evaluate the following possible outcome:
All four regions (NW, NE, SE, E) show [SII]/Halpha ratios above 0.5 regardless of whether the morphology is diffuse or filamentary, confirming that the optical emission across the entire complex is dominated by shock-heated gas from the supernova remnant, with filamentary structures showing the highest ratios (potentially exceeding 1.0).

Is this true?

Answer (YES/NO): NO